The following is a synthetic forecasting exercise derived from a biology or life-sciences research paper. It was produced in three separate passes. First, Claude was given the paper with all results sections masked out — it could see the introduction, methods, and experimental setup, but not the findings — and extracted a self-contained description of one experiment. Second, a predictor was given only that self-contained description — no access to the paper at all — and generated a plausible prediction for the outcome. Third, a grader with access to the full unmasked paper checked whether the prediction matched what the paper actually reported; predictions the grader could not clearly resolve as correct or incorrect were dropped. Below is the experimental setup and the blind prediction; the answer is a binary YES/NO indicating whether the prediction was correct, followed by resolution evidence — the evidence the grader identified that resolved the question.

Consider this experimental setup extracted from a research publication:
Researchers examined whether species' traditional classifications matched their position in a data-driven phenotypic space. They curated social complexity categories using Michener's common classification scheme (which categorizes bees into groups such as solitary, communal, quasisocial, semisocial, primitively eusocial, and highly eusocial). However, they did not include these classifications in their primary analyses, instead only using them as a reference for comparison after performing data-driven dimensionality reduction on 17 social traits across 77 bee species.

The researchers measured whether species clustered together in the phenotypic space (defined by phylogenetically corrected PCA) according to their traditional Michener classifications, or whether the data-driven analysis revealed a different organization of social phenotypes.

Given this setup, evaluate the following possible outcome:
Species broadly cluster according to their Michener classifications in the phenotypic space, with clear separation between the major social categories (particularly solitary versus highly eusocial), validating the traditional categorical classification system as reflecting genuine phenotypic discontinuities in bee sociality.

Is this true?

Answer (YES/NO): NO